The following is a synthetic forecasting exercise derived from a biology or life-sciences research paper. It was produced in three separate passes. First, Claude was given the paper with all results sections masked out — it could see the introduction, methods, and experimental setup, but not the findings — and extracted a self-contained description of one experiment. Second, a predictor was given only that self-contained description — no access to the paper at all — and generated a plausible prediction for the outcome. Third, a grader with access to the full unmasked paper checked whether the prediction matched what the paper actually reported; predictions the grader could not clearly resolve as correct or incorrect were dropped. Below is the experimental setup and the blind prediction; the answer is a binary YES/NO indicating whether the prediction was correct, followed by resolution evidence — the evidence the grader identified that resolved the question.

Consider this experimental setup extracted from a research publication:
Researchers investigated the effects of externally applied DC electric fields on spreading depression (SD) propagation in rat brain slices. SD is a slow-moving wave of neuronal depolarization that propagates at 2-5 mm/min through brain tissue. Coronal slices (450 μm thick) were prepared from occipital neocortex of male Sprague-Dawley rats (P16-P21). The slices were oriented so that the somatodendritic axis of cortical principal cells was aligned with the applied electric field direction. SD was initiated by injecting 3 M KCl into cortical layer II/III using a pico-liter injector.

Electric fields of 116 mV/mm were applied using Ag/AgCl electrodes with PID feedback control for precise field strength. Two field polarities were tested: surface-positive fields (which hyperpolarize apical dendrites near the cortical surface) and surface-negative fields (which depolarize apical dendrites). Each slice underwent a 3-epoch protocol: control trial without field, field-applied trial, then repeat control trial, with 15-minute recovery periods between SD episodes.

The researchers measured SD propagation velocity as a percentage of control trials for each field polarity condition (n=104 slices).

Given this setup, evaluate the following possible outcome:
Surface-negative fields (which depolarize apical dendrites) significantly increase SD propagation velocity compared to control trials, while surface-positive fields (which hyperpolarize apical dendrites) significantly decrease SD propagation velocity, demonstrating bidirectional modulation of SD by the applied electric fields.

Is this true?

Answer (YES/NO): YES